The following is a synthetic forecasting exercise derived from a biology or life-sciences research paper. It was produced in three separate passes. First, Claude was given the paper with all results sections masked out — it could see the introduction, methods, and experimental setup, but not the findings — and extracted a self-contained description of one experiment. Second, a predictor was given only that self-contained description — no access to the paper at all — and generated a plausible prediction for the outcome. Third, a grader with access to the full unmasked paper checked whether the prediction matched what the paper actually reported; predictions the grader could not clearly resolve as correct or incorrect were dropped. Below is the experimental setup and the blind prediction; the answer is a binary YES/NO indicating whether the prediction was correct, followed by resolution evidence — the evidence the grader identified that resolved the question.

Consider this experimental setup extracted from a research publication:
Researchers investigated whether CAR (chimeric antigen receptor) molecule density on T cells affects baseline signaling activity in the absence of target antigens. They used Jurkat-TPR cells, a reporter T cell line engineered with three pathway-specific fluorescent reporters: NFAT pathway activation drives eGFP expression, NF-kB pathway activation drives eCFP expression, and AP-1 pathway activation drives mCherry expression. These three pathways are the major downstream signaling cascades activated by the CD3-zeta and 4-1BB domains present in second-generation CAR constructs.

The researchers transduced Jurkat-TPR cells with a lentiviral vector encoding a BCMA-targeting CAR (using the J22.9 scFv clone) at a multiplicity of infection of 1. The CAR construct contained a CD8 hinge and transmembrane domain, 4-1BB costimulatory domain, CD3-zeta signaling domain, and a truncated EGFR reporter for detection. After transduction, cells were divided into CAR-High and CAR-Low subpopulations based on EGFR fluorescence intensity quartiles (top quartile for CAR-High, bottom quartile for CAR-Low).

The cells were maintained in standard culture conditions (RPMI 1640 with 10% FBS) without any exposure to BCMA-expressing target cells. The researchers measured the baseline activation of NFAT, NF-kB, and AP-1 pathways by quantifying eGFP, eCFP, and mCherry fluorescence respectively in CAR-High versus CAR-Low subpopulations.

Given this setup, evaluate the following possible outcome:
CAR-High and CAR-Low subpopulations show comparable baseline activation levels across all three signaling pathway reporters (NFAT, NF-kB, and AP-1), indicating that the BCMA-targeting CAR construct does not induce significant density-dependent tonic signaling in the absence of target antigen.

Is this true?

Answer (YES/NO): NO